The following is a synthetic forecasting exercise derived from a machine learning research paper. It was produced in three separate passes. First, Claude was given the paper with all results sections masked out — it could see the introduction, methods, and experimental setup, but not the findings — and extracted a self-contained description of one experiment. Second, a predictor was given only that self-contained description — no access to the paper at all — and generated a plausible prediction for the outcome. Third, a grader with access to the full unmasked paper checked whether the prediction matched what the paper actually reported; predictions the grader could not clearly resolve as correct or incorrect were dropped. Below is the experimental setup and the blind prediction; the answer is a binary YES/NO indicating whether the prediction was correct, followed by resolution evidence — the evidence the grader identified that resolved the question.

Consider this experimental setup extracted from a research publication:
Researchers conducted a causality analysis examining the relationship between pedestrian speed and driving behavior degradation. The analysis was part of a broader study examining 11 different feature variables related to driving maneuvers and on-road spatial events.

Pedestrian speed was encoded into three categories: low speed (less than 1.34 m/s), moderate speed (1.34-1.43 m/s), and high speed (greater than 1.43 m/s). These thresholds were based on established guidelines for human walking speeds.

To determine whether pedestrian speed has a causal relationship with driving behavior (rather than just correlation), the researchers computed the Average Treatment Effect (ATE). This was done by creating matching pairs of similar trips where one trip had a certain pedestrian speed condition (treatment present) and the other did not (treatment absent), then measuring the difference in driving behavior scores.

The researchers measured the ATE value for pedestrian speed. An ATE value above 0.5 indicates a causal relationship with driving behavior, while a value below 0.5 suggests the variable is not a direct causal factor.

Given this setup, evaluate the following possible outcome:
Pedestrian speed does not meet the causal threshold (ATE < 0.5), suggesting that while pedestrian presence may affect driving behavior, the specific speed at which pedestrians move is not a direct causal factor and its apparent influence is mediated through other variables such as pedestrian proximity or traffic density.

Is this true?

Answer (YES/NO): NO